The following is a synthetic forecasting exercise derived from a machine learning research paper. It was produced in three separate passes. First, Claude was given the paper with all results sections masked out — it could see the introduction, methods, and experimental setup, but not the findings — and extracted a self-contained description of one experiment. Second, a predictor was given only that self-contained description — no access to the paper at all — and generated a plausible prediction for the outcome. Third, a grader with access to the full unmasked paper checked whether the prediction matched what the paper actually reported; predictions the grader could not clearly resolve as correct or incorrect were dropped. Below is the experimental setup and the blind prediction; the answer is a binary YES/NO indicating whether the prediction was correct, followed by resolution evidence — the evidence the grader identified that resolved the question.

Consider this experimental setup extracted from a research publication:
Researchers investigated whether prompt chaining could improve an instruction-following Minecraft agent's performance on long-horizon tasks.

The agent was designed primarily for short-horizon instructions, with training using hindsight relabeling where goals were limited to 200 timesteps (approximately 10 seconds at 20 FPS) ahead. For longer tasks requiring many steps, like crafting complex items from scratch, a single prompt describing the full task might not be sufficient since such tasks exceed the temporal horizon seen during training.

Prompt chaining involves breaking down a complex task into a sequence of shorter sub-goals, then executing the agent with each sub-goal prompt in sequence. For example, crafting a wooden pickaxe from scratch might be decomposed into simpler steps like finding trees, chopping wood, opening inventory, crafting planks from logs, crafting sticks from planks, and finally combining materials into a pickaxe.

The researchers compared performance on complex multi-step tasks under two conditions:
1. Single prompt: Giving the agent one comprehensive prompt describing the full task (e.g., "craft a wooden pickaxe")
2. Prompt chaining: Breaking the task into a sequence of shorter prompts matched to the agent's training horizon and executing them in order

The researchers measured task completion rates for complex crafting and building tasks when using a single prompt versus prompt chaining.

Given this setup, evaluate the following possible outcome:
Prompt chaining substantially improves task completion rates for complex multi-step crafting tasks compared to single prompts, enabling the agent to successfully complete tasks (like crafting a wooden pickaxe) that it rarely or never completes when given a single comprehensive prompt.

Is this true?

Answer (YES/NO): YES